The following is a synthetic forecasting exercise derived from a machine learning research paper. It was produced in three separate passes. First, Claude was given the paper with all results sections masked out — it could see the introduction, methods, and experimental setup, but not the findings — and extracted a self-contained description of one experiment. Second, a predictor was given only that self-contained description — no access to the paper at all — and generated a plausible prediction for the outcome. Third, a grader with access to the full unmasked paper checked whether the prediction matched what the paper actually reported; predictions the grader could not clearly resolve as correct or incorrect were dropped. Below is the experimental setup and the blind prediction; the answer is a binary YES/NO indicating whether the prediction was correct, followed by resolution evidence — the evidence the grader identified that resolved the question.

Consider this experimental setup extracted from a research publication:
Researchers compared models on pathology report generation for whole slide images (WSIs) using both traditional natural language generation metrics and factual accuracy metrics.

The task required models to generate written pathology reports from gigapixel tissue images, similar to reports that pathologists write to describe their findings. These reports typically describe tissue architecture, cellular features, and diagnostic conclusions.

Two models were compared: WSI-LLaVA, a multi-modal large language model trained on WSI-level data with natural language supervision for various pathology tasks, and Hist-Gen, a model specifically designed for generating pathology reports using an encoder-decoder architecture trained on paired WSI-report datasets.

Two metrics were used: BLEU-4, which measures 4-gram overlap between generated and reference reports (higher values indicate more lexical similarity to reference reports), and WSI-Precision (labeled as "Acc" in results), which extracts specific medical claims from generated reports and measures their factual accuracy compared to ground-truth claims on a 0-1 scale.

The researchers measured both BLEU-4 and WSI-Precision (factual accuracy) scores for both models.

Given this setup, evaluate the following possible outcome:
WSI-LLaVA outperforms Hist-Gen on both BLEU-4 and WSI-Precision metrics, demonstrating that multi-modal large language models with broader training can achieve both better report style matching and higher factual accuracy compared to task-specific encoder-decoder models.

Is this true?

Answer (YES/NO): NO